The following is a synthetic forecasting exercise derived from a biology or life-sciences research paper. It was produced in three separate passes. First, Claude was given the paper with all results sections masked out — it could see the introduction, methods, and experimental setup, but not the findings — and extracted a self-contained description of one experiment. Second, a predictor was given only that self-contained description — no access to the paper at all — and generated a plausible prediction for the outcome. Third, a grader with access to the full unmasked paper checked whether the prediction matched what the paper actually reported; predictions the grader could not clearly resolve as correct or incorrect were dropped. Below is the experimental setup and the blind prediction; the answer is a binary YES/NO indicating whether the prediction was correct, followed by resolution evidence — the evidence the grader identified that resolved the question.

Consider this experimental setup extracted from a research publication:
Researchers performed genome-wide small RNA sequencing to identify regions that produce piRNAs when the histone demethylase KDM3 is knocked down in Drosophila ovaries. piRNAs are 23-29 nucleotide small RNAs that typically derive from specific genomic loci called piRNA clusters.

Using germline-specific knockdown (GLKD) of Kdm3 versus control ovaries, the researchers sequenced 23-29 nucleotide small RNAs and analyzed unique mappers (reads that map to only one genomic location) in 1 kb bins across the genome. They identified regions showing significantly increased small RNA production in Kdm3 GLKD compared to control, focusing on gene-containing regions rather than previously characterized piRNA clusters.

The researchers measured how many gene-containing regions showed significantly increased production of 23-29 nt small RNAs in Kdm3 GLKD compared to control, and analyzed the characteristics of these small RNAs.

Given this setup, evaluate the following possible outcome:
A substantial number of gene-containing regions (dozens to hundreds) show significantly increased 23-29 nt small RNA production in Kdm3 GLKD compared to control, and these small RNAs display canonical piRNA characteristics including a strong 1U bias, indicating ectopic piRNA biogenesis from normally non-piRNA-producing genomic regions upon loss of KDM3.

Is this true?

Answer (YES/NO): YES